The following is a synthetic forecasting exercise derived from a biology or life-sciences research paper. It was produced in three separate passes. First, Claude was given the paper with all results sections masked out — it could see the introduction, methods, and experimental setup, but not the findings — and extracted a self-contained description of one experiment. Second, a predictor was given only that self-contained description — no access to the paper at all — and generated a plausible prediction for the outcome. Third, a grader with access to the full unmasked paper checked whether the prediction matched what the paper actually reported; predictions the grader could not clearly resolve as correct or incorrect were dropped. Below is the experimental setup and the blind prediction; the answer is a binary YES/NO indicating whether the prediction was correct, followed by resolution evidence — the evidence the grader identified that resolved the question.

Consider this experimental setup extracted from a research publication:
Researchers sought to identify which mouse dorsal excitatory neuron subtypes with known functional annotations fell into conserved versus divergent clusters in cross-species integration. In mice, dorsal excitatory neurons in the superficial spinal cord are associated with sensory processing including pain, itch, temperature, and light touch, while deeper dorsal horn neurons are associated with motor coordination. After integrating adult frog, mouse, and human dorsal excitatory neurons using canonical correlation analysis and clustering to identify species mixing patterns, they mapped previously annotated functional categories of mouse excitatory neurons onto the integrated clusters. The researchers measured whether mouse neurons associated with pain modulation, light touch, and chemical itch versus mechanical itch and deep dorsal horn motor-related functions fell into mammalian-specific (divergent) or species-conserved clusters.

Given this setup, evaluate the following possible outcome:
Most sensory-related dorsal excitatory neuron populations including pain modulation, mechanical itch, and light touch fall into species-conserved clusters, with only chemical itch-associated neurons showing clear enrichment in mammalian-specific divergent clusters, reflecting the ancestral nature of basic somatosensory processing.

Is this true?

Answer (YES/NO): NO